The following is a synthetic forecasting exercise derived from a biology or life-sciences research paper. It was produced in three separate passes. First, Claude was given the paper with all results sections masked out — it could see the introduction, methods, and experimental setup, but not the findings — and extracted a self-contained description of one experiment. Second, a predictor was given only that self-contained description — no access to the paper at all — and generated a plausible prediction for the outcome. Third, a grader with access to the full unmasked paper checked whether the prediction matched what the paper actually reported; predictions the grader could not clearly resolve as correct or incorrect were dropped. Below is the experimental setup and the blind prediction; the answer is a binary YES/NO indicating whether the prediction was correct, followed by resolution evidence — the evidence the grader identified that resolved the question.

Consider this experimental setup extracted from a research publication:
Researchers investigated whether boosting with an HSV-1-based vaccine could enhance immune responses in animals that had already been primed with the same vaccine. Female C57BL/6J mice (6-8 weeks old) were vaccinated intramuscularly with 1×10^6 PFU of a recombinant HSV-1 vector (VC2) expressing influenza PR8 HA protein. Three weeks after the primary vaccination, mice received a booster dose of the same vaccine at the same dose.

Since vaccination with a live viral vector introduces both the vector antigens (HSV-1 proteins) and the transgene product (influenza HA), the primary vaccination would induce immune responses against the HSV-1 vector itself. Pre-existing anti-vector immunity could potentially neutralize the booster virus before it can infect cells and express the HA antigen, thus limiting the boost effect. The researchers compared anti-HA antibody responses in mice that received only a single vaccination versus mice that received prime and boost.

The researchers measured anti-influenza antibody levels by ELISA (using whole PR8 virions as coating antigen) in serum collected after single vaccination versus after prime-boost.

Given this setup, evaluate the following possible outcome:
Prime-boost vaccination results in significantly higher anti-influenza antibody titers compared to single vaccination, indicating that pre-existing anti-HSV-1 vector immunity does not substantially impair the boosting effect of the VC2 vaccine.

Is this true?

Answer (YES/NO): YES